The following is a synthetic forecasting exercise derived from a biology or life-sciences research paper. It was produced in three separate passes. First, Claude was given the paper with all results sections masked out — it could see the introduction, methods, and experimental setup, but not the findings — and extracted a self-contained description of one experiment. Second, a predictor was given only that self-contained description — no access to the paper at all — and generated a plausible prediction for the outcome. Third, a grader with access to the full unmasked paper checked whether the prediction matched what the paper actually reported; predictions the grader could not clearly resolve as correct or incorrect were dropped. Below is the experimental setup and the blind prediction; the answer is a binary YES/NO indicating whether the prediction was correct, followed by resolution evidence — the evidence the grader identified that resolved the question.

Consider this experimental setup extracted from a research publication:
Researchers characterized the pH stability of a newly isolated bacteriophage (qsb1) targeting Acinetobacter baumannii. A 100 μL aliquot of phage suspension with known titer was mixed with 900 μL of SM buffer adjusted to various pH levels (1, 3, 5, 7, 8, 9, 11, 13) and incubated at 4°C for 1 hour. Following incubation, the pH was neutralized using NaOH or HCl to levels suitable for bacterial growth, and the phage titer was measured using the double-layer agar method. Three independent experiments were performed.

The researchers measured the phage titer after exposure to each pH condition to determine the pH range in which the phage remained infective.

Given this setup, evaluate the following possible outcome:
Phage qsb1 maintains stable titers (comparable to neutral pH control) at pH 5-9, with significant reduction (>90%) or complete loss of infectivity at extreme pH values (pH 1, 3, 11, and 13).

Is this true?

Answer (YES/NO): NO